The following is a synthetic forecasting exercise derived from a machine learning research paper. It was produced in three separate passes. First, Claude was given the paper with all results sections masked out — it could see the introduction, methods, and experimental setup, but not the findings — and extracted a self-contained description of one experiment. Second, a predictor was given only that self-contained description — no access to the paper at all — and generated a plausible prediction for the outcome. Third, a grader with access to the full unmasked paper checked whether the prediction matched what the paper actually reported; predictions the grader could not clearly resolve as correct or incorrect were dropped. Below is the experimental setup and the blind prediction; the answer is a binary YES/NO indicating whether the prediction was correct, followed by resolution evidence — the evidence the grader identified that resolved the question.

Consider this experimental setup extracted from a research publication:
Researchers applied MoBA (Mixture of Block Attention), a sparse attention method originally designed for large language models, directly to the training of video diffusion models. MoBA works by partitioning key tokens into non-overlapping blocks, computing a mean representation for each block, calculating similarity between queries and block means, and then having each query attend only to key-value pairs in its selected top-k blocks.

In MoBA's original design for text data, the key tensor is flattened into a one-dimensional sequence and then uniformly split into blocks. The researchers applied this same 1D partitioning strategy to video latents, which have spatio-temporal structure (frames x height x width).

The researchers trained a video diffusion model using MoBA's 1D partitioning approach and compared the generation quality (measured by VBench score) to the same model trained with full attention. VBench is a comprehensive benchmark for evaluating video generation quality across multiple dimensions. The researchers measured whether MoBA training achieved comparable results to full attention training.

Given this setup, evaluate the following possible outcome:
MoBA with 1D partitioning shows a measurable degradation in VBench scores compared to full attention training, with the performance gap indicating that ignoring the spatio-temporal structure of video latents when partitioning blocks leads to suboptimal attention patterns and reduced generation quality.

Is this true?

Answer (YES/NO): YES